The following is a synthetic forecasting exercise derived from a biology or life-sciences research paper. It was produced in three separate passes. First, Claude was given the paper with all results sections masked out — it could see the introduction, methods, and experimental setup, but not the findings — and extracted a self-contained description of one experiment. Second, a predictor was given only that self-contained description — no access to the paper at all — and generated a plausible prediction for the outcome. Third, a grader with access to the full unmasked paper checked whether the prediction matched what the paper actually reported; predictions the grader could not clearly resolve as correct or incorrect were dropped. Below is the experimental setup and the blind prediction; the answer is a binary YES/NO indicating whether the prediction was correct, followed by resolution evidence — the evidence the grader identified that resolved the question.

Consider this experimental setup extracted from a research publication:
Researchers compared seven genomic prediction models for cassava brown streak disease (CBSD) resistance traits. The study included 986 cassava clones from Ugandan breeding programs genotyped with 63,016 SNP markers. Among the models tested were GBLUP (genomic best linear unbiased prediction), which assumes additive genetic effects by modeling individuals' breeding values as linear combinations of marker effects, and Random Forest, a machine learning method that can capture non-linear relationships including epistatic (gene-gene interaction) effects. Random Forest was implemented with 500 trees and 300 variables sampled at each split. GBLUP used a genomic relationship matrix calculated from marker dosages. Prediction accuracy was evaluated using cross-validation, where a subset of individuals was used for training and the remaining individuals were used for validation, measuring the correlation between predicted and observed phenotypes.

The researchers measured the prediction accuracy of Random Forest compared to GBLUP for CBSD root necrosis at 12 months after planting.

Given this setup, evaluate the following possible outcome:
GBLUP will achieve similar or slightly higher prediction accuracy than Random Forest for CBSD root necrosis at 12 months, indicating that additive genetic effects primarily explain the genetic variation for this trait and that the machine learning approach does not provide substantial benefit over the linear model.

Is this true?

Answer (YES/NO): NO